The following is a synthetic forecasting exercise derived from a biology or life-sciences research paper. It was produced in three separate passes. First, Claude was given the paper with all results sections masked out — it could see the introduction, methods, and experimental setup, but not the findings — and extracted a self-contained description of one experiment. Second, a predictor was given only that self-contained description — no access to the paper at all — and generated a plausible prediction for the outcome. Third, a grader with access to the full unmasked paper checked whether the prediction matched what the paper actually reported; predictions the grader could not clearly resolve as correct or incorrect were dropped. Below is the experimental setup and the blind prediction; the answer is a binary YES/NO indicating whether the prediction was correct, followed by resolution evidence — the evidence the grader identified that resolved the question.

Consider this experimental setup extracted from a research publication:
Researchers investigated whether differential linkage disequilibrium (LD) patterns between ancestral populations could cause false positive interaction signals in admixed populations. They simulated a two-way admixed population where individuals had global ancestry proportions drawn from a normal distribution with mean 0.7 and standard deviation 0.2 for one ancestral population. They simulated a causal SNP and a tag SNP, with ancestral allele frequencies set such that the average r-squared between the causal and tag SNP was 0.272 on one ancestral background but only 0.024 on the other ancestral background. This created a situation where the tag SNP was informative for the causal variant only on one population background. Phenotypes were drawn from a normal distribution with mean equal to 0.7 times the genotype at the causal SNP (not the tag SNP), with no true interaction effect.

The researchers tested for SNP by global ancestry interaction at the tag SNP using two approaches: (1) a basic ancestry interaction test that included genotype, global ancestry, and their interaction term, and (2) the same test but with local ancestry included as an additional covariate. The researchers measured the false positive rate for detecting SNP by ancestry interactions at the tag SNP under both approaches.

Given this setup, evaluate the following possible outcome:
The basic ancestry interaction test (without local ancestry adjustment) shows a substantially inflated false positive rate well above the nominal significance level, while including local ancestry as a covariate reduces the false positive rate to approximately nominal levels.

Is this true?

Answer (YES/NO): YES